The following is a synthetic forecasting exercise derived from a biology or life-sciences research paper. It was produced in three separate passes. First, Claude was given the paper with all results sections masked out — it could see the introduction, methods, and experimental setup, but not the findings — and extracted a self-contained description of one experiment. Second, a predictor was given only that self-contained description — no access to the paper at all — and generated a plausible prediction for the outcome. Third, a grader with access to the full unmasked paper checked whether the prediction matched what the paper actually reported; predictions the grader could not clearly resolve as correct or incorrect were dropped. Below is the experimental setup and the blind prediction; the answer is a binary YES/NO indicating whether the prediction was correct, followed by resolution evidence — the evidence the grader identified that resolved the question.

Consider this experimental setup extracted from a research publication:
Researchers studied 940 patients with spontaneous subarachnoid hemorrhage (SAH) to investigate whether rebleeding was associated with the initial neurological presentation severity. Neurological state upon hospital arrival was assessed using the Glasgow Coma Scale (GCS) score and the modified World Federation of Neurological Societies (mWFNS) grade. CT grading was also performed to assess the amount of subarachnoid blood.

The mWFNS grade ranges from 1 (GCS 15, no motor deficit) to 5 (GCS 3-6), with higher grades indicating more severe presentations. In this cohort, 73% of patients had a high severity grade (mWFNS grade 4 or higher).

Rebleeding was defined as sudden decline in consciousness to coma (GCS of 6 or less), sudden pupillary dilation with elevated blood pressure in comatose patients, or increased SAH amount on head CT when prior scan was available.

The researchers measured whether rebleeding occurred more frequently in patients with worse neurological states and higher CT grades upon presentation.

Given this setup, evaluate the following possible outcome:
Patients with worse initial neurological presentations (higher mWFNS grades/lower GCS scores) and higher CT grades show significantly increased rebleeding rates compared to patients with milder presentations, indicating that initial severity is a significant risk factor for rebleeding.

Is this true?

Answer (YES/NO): YES